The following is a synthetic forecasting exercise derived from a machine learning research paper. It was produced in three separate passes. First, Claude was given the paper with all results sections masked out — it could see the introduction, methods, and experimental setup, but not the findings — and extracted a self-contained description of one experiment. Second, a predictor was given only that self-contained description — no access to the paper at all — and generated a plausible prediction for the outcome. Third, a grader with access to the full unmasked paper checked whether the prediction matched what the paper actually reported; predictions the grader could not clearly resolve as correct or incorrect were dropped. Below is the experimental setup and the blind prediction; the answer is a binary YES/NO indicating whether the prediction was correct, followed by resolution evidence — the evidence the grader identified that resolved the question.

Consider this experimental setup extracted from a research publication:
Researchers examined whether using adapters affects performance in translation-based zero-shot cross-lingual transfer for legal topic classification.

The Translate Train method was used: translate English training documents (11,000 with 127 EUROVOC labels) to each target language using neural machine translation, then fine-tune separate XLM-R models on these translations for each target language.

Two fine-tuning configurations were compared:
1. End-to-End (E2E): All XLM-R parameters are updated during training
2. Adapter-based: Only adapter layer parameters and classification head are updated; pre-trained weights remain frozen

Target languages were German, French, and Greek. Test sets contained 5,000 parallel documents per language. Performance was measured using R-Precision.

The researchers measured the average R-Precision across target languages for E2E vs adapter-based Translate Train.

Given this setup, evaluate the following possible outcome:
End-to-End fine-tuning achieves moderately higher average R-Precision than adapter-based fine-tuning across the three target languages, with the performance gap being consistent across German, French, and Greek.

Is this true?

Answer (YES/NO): NO